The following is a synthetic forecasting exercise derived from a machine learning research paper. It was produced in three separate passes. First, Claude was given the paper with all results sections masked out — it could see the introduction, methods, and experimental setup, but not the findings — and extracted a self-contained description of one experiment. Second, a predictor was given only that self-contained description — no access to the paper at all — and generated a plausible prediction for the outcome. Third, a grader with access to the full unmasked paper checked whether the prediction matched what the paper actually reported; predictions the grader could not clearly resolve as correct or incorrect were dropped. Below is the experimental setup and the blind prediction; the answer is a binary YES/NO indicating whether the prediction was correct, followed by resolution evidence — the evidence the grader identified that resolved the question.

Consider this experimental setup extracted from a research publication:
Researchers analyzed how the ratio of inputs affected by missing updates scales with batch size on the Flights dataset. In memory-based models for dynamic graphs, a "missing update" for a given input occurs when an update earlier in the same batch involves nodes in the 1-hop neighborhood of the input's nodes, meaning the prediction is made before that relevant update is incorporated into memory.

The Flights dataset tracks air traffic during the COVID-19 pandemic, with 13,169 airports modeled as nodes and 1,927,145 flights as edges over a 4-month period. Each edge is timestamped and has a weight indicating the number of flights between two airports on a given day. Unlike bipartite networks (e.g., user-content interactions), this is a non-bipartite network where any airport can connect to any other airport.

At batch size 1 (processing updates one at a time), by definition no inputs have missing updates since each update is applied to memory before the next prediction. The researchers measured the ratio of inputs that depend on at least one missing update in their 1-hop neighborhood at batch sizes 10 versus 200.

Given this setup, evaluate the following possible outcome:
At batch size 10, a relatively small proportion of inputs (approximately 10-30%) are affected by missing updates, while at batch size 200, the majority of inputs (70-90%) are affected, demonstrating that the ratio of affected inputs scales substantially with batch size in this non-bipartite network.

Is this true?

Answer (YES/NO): NO